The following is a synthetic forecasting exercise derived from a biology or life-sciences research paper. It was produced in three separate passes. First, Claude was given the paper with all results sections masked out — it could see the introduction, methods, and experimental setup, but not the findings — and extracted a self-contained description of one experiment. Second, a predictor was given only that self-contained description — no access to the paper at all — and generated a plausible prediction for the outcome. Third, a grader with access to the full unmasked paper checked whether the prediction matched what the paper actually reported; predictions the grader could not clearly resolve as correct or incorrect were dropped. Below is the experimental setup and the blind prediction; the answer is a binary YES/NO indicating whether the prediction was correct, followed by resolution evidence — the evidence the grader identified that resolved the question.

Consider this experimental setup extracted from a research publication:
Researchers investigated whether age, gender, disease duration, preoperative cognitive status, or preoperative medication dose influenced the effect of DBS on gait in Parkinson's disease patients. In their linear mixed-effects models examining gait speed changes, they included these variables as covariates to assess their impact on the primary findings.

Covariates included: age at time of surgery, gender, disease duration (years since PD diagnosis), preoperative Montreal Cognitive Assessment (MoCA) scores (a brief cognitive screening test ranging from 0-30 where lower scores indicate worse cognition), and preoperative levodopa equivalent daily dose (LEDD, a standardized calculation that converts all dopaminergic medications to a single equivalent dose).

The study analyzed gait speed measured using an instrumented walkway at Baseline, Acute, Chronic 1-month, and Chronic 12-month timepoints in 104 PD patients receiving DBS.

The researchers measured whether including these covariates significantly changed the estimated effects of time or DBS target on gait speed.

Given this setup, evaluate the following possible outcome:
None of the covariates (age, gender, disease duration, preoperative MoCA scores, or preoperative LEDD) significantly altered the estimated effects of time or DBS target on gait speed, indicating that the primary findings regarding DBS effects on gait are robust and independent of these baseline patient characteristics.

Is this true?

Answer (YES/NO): YES